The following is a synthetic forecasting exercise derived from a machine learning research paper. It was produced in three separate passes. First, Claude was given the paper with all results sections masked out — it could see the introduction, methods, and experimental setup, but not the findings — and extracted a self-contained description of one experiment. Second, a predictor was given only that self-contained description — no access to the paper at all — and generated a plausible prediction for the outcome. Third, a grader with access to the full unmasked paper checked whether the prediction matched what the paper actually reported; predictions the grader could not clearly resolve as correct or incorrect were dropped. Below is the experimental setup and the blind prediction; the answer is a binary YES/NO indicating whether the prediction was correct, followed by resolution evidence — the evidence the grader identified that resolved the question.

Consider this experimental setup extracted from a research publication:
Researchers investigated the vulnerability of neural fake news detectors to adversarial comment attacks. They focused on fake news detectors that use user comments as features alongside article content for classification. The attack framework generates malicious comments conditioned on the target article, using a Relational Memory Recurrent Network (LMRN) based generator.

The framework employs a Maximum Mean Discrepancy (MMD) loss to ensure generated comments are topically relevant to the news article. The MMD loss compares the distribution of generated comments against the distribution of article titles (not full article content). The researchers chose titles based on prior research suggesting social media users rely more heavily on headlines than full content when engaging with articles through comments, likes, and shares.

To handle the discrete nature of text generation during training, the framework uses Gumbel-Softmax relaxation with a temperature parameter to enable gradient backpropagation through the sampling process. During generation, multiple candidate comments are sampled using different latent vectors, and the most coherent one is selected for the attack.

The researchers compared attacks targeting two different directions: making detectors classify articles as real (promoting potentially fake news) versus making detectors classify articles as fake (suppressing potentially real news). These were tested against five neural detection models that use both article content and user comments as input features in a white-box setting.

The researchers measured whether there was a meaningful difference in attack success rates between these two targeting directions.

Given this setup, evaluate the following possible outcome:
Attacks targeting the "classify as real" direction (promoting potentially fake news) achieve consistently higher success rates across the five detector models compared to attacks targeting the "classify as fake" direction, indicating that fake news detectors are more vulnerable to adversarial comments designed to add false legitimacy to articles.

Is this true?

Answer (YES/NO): NO